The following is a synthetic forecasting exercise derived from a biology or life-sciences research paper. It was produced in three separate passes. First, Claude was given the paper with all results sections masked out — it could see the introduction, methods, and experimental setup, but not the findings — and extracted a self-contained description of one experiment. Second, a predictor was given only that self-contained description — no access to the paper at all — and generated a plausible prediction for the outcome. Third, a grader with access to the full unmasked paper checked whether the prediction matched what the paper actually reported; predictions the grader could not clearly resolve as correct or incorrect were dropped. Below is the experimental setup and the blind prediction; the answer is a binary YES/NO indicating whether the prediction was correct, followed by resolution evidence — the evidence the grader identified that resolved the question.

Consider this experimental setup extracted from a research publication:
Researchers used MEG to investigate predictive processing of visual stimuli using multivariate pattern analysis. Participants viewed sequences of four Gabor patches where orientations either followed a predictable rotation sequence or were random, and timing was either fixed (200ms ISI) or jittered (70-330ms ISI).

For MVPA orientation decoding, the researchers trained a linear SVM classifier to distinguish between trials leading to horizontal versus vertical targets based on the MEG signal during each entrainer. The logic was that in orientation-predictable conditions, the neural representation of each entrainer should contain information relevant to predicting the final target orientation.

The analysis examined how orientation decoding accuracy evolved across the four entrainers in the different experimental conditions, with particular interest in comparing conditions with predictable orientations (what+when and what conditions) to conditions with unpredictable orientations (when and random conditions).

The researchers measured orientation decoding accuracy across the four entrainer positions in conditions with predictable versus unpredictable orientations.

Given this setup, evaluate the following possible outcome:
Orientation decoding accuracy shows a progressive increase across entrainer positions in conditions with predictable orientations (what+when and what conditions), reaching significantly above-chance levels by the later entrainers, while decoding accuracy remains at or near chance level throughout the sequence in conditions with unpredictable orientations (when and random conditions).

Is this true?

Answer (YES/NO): YES